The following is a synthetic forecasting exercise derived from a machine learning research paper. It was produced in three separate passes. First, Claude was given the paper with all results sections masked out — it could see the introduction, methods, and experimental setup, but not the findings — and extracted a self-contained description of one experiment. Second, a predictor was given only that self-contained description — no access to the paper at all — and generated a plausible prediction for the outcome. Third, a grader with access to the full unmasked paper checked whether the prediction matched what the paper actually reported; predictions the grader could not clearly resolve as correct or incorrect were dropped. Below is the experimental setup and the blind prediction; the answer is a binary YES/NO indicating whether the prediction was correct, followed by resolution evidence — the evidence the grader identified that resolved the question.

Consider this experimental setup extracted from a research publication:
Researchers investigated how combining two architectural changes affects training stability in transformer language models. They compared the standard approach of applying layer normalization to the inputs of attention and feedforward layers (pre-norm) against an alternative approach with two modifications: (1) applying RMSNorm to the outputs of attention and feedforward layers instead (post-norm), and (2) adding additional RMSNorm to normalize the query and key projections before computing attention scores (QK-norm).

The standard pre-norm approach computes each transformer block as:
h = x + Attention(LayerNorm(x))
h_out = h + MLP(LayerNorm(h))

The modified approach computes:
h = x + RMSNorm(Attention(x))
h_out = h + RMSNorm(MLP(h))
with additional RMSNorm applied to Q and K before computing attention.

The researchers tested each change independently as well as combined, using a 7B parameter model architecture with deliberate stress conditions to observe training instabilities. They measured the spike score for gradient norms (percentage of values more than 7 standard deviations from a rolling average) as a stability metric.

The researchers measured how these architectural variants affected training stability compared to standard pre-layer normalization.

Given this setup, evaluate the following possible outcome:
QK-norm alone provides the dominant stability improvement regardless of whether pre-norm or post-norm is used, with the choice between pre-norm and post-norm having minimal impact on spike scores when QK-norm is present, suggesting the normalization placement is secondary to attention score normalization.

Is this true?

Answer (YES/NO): NO